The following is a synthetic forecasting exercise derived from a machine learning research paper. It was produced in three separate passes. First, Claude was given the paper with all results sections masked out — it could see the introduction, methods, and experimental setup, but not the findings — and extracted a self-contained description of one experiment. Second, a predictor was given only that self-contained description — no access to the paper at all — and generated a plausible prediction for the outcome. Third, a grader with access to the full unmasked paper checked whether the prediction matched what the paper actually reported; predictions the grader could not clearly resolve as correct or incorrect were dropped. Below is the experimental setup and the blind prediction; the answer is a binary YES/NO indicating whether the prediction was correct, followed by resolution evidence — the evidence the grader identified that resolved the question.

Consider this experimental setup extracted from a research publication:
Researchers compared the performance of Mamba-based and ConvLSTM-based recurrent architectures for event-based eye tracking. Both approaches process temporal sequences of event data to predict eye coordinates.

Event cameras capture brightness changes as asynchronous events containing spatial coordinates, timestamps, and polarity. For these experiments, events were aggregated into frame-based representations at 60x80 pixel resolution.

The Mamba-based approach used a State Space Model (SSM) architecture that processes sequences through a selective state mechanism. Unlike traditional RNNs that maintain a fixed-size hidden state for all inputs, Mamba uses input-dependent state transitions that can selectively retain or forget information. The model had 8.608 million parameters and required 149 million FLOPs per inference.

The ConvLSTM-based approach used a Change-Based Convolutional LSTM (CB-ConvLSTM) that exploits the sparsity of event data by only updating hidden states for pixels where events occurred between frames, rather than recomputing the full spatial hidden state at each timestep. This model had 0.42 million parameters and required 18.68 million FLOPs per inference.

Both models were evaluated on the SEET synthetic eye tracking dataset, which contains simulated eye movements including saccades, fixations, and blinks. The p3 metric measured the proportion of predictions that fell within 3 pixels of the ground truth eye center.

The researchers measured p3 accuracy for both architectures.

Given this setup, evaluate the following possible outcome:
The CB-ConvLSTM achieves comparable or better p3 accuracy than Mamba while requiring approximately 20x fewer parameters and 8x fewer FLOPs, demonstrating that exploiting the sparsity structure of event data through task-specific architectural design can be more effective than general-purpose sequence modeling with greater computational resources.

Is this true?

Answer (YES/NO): NO